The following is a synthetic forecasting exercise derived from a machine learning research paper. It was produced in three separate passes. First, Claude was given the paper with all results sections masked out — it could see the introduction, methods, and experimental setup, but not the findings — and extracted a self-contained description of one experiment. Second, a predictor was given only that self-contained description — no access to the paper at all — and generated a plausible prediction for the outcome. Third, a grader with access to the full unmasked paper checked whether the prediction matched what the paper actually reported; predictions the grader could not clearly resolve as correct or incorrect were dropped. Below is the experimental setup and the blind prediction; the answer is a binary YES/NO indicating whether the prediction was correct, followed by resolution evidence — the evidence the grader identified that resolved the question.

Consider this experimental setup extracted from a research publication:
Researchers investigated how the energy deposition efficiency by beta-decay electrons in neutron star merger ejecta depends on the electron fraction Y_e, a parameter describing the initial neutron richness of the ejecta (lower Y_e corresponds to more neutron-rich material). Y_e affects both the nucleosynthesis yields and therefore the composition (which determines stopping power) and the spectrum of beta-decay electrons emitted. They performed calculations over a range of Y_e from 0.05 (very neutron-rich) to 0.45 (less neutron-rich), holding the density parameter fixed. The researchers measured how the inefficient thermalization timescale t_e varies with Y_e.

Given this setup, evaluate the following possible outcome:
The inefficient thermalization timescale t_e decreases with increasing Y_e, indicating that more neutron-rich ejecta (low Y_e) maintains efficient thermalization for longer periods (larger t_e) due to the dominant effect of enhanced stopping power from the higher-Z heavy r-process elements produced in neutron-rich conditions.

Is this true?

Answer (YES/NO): NO